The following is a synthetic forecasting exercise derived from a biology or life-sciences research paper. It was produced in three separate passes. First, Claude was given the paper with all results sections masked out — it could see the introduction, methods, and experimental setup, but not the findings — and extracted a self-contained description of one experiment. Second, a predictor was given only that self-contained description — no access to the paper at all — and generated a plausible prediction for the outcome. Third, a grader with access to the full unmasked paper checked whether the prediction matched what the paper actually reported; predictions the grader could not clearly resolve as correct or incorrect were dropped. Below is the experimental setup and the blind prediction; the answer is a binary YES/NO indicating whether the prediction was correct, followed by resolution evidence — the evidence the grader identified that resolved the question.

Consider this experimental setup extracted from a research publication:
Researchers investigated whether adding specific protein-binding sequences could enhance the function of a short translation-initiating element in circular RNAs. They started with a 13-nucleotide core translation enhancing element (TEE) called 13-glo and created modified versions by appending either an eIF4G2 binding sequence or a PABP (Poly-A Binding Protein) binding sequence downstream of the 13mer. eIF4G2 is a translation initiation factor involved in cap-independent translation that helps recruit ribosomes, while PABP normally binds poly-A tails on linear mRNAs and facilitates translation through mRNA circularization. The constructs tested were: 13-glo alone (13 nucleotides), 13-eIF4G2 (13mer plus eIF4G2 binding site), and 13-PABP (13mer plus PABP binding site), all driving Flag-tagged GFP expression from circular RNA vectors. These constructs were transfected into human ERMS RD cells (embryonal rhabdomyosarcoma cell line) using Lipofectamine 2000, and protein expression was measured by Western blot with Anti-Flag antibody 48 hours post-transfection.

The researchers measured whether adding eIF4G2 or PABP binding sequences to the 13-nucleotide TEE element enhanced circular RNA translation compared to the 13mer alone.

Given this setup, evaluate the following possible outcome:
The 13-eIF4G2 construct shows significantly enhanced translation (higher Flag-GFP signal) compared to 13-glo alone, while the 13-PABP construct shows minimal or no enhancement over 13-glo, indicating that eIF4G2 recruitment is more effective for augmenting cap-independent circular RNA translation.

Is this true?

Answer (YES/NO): NO